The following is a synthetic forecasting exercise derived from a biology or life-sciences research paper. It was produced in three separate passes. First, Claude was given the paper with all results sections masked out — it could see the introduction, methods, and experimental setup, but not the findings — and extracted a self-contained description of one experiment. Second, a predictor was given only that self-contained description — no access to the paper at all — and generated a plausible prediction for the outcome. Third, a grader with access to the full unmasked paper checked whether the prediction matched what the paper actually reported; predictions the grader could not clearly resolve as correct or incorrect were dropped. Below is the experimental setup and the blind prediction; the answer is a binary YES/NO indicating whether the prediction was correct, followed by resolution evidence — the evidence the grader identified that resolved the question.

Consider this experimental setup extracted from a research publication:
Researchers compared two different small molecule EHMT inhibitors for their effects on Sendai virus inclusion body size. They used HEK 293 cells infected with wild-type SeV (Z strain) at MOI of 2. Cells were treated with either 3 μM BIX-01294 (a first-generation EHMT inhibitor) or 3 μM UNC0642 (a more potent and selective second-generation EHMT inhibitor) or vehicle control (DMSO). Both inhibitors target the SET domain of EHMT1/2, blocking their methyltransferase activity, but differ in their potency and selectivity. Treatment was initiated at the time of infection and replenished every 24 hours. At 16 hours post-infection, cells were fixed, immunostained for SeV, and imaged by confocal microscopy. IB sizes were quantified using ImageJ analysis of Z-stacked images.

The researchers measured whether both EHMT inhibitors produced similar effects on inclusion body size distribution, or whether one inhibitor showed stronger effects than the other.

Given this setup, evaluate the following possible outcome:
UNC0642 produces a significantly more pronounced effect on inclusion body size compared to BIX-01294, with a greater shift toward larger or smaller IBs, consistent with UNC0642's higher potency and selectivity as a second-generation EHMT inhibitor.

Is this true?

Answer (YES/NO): NO